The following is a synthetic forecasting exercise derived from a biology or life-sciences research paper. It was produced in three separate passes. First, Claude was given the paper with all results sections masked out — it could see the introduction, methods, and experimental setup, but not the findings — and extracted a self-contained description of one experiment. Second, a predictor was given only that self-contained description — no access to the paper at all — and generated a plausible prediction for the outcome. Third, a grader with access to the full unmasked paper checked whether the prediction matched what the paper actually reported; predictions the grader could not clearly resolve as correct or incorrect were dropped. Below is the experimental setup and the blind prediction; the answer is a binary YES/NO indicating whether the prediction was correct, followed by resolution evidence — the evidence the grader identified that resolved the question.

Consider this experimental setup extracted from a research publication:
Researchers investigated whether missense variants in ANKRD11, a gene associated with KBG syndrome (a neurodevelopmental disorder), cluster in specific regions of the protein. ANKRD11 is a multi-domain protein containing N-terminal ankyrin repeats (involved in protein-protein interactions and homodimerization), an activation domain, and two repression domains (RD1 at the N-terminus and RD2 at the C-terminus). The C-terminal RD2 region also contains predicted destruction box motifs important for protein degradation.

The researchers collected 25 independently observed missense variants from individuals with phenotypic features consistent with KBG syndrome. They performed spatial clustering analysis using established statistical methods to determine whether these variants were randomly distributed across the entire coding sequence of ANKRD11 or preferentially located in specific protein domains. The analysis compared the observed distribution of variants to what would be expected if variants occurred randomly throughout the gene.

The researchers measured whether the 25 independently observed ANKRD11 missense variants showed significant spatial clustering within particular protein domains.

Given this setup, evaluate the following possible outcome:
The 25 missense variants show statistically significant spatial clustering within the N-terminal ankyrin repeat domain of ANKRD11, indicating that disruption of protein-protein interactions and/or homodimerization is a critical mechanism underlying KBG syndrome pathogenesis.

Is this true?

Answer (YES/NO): NO